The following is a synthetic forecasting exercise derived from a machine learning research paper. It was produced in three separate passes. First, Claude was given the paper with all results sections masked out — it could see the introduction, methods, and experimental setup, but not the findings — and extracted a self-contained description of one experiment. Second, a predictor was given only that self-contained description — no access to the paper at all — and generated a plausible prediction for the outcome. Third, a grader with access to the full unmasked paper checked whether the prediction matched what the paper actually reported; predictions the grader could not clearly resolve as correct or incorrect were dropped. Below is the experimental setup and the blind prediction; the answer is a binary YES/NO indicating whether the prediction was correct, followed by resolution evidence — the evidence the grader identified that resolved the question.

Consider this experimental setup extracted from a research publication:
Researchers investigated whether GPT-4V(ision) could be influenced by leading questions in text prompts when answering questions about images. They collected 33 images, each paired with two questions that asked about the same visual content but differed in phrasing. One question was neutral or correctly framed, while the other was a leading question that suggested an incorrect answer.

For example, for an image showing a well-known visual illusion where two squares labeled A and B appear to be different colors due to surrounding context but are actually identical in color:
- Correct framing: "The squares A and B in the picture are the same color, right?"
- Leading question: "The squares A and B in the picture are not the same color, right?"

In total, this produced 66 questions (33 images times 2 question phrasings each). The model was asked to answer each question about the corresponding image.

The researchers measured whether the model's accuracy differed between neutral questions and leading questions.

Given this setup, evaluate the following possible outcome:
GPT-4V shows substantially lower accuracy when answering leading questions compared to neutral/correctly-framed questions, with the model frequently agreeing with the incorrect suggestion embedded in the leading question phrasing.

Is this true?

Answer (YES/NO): YES